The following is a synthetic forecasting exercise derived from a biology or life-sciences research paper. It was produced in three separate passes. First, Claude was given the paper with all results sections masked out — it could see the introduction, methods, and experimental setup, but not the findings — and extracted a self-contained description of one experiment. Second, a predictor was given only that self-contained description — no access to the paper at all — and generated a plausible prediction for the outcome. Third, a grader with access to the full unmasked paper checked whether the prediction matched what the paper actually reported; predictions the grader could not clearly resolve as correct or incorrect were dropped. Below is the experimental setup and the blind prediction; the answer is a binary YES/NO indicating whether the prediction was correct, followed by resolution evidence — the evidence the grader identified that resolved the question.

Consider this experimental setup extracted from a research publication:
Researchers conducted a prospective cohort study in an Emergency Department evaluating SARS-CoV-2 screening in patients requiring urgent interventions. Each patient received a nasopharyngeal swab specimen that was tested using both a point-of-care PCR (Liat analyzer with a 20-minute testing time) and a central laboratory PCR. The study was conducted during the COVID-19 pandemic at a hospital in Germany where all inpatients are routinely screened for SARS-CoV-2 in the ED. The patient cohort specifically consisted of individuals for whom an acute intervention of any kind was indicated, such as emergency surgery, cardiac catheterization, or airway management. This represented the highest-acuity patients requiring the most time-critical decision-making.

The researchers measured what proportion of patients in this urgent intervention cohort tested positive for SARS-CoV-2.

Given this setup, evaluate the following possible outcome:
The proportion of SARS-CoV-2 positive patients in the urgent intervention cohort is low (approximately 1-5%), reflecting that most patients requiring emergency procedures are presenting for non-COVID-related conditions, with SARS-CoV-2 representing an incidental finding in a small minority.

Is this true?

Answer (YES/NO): NO